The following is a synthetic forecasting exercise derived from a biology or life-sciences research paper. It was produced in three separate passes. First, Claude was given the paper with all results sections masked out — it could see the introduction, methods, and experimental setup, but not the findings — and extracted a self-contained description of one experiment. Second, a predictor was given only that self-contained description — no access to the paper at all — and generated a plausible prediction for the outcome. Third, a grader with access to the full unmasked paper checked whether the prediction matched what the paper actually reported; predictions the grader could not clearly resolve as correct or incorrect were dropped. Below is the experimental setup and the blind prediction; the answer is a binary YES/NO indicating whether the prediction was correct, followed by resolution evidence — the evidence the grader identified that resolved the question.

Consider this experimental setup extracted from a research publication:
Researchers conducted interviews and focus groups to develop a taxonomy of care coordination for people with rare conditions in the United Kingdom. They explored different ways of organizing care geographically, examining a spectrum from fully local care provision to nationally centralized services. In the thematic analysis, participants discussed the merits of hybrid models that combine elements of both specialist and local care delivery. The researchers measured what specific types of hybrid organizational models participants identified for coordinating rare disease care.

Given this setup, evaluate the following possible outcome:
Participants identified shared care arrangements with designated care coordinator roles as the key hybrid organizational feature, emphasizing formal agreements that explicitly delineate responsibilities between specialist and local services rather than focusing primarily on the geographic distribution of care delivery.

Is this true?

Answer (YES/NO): NO